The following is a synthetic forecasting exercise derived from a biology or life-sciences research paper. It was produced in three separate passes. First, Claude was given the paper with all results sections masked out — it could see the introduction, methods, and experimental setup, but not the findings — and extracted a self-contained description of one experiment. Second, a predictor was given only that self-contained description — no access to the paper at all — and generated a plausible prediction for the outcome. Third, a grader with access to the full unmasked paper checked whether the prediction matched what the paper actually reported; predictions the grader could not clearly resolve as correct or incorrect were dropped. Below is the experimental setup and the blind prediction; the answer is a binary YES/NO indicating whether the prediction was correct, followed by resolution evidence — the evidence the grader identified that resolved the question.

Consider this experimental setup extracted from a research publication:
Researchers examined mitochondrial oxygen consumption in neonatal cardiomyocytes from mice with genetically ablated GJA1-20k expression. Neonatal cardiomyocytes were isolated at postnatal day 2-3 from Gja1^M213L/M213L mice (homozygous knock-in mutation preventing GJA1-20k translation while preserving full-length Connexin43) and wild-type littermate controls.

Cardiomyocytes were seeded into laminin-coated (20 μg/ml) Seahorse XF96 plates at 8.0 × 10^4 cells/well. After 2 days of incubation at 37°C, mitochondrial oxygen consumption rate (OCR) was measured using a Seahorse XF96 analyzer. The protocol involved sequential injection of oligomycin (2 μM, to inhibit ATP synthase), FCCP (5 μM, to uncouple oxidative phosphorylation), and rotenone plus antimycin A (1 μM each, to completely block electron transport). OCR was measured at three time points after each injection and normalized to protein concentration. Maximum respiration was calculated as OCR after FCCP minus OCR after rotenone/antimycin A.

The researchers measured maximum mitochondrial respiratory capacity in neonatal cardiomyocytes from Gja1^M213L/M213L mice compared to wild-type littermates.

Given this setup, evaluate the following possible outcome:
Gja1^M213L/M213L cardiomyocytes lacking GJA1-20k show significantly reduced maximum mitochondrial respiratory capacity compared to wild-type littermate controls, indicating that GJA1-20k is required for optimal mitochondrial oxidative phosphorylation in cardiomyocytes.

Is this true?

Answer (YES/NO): NO